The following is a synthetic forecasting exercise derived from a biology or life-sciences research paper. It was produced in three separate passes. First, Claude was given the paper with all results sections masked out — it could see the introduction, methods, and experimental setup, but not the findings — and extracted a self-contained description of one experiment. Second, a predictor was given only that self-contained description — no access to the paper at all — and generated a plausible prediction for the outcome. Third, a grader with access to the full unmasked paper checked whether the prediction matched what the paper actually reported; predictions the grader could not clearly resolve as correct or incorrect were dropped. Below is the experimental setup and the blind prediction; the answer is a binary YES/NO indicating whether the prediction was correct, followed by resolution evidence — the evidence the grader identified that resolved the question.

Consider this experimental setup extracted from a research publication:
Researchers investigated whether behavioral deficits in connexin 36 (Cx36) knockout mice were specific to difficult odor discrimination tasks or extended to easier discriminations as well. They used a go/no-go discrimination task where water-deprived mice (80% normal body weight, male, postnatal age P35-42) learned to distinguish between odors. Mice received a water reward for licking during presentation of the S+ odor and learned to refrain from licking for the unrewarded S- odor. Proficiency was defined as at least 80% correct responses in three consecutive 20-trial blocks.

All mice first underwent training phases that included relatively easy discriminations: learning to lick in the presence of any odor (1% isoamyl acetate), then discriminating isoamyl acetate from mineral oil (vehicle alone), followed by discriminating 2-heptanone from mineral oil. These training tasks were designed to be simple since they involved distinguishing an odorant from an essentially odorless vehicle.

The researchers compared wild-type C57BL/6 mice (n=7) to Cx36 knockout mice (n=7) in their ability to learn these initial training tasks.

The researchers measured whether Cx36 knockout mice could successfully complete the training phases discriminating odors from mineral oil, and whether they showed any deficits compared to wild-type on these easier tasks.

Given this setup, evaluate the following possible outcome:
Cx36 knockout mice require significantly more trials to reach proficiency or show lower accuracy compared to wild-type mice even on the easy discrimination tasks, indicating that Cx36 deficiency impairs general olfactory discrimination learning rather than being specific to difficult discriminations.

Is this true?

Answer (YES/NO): NO